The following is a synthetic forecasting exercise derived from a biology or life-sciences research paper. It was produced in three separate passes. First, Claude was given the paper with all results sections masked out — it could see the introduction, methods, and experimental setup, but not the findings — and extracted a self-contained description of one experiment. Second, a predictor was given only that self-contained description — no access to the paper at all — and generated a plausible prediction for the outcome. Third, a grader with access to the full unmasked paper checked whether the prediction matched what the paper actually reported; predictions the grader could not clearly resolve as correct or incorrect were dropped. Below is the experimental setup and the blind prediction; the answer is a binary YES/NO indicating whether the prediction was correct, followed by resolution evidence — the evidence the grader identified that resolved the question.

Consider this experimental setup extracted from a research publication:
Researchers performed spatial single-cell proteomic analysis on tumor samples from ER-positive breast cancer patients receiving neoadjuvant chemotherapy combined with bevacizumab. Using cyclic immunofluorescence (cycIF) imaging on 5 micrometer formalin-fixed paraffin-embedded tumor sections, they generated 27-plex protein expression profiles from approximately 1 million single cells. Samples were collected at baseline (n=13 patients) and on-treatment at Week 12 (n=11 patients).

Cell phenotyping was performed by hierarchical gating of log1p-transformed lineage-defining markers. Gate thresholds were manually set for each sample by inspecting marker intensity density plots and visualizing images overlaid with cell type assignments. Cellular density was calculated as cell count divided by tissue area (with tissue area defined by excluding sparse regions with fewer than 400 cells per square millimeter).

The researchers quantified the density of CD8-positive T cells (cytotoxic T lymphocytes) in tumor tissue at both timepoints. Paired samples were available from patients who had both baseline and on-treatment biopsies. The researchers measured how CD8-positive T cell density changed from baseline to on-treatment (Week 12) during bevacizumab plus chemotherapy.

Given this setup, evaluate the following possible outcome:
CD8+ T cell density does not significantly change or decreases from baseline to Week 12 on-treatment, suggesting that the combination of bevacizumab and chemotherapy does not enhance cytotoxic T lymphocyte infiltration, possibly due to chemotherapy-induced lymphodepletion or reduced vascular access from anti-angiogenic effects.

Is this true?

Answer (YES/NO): YES